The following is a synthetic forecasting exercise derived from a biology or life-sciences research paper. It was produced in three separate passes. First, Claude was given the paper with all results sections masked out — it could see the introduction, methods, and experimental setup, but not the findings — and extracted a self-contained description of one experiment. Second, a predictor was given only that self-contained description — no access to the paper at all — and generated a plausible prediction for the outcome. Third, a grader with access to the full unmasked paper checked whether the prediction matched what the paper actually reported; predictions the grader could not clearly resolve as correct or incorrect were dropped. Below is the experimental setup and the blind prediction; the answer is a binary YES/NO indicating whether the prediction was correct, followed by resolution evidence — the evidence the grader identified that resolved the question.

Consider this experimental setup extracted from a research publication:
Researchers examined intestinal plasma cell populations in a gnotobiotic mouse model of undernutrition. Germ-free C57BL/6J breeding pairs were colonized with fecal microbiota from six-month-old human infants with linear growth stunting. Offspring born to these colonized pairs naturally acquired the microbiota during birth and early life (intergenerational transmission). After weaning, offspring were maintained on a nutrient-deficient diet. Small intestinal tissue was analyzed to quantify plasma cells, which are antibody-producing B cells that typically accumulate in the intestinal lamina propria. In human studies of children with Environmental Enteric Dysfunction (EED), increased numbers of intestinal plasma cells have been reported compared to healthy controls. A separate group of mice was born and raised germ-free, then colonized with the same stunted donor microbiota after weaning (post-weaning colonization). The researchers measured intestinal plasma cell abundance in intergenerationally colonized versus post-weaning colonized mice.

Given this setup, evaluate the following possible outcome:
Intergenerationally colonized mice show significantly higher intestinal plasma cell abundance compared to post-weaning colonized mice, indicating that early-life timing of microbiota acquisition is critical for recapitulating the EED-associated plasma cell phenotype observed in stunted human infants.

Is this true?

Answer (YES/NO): NO